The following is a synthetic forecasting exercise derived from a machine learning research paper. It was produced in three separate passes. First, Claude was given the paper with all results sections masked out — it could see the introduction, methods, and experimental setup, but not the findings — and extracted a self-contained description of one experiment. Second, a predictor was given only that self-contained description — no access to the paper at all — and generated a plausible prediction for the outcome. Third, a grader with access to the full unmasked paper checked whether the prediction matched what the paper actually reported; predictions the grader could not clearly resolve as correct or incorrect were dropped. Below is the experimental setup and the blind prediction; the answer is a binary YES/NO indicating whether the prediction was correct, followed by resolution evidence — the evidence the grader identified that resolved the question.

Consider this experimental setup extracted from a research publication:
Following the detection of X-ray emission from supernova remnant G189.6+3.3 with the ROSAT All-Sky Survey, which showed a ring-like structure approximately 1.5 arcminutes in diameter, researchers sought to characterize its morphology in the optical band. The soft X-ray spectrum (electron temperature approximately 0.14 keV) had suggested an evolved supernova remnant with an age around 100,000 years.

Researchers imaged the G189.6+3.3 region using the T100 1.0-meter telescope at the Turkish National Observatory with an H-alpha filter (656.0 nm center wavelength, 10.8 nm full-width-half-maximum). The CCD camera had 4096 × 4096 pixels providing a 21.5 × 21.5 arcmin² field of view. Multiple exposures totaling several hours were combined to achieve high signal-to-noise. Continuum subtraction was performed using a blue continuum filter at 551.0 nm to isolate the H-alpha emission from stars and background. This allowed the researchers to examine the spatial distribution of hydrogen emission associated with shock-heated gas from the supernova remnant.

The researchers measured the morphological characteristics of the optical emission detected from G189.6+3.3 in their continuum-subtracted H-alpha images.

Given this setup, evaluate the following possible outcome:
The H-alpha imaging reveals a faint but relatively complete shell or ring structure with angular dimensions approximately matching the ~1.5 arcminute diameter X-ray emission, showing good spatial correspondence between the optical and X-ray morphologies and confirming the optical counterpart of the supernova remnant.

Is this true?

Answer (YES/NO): NO